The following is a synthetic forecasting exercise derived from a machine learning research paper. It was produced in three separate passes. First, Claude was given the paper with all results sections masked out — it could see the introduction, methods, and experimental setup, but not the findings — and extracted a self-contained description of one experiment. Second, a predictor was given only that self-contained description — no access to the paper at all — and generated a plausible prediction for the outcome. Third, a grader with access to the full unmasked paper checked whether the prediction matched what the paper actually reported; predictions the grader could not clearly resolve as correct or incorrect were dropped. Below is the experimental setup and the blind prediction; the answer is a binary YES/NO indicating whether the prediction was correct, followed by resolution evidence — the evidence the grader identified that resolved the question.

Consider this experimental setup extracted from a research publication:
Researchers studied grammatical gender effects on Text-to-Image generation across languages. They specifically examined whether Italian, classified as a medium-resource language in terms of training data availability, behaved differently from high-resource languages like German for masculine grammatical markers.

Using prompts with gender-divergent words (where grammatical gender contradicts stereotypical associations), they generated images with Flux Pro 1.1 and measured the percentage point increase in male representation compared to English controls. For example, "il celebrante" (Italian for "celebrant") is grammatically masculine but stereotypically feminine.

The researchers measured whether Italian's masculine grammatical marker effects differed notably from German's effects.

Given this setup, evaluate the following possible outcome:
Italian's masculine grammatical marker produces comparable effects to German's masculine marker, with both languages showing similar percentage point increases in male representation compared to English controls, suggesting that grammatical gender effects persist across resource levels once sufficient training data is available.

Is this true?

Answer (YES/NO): YES